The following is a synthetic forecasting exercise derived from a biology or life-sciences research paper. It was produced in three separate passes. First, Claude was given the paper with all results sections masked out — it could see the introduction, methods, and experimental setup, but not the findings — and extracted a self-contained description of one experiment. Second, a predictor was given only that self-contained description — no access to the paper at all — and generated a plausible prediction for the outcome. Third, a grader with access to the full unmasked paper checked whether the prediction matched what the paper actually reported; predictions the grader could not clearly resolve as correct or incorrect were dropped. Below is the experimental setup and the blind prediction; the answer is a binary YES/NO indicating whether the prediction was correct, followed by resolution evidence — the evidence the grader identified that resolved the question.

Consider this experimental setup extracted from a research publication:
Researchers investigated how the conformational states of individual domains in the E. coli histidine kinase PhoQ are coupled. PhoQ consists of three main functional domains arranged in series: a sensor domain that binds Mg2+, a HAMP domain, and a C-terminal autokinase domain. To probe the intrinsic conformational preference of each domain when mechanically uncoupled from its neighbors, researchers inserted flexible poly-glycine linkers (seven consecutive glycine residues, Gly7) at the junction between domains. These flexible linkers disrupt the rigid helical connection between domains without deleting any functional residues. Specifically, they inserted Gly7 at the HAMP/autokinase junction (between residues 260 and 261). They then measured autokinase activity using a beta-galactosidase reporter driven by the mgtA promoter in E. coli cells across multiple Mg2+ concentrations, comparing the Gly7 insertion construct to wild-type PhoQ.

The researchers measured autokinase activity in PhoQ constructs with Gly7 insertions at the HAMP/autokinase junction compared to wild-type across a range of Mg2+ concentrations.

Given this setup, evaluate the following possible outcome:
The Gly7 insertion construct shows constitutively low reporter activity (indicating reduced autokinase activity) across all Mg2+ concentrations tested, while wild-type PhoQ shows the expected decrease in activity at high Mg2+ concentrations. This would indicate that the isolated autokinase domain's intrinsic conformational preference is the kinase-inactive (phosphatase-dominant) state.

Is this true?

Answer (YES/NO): NO